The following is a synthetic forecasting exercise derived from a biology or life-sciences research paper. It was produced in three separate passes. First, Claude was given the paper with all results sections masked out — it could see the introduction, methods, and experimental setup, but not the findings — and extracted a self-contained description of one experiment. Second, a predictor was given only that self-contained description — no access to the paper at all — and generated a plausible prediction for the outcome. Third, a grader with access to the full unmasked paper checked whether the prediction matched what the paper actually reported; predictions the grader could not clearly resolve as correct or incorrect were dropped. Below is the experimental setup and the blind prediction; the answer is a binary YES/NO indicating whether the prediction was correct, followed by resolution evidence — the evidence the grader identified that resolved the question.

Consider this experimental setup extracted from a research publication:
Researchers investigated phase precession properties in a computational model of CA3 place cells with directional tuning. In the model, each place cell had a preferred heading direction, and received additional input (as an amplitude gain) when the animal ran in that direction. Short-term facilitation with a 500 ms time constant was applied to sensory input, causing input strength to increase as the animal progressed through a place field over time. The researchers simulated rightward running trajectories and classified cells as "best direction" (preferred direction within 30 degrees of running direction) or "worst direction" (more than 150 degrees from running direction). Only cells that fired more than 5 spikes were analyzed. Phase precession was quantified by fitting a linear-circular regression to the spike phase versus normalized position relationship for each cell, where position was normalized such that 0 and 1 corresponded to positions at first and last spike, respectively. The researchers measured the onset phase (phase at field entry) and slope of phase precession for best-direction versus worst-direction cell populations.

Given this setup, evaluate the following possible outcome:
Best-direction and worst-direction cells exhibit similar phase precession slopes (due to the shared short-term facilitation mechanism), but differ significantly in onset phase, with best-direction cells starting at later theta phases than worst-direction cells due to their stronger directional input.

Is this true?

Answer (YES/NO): NO